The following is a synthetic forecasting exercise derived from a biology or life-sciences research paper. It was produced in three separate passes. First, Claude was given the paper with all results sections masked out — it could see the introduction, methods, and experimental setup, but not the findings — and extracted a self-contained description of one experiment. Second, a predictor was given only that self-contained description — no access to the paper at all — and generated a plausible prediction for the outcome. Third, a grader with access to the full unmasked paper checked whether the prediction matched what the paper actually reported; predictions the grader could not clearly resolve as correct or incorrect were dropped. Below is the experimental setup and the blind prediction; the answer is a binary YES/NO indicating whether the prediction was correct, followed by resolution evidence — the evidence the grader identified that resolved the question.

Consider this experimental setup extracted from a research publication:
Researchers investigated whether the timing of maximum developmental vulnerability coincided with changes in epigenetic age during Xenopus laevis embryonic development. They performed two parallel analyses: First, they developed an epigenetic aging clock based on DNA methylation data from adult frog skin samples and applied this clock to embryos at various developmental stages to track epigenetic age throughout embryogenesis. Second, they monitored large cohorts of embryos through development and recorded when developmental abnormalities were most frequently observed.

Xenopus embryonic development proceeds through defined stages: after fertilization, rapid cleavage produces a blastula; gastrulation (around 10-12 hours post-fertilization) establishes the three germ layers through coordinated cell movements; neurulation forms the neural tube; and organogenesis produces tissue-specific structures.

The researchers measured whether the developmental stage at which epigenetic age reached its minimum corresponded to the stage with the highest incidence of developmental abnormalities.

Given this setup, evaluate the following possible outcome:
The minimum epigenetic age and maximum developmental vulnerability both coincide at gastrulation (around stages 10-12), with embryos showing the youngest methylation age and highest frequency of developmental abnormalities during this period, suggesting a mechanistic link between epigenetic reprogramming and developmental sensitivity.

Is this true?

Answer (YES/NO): YES